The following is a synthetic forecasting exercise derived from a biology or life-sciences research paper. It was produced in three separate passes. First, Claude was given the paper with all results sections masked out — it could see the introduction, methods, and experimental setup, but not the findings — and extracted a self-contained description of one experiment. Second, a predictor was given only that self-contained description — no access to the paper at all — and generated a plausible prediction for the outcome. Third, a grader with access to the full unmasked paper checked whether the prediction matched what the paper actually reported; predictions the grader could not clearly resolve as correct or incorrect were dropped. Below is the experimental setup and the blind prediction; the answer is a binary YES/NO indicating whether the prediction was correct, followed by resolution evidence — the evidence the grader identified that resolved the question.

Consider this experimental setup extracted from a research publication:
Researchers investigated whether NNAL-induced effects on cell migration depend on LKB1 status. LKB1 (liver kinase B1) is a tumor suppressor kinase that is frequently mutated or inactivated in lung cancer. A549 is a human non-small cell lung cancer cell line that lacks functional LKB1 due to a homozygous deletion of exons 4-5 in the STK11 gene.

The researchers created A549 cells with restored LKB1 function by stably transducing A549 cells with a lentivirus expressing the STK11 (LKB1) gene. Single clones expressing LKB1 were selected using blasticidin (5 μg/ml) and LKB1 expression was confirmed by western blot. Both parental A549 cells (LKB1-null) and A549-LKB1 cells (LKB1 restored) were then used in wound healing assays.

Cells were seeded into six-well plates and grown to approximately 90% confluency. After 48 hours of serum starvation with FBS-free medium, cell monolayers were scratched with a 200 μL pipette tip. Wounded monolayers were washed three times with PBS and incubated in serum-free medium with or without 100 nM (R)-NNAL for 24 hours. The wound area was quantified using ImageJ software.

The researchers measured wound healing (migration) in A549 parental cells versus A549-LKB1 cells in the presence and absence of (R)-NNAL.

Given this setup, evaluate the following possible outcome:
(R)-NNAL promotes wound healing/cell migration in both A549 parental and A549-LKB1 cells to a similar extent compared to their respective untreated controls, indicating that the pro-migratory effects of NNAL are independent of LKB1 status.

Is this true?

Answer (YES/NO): NO